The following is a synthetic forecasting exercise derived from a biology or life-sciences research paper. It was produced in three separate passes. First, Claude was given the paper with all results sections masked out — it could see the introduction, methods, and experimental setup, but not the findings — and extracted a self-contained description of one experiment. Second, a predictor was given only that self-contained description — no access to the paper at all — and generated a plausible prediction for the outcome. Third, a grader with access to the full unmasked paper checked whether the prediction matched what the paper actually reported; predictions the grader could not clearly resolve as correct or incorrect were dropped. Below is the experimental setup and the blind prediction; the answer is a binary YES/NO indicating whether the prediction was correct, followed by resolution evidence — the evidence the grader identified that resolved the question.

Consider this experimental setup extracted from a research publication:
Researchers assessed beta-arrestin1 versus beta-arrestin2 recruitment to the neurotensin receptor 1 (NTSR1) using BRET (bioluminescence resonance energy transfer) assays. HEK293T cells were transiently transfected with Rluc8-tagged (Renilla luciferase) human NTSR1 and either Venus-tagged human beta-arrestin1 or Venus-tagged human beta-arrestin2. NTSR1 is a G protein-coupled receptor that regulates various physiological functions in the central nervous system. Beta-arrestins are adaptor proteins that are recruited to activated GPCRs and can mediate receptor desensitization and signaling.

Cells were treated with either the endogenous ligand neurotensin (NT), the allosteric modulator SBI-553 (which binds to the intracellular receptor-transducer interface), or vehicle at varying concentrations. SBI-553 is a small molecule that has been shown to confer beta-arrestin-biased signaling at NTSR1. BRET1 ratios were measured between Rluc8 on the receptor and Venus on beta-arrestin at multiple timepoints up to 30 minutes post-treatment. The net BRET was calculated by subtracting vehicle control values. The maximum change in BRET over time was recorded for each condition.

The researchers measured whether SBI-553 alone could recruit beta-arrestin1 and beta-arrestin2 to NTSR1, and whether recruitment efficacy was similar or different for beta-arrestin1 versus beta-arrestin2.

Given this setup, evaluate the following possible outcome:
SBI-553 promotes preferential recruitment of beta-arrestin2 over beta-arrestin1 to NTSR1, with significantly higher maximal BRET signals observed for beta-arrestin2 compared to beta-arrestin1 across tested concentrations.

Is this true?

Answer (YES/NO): NO